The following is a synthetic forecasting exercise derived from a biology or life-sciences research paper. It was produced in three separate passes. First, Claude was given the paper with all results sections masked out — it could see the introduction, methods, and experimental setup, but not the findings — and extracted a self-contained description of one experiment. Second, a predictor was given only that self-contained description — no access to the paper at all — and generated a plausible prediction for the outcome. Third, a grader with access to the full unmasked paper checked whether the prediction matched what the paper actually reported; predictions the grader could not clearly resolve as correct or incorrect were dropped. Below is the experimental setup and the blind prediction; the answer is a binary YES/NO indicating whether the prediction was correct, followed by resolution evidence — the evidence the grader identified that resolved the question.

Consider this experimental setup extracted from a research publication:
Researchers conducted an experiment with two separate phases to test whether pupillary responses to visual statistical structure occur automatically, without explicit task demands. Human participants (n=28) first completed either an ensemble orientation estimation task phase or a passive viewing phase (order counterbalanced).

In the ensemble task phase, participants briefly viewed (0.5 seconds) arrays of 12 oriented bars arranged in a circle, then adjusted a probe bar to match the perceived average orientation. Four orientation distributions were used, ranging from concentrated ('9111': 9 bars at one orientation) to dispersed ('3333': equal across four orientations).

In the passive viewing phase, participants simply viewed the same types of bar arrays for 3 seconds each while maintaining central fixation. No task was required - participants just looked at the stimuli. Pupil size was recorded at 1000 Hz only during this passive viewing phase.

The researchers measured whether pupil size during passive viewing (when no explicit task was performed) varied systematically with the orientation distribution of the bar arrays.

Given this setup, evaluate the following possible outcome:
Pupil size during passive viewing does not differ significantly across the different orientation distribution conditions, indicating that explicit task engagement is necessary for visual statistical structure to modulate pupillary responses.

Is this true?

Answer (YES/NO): NO